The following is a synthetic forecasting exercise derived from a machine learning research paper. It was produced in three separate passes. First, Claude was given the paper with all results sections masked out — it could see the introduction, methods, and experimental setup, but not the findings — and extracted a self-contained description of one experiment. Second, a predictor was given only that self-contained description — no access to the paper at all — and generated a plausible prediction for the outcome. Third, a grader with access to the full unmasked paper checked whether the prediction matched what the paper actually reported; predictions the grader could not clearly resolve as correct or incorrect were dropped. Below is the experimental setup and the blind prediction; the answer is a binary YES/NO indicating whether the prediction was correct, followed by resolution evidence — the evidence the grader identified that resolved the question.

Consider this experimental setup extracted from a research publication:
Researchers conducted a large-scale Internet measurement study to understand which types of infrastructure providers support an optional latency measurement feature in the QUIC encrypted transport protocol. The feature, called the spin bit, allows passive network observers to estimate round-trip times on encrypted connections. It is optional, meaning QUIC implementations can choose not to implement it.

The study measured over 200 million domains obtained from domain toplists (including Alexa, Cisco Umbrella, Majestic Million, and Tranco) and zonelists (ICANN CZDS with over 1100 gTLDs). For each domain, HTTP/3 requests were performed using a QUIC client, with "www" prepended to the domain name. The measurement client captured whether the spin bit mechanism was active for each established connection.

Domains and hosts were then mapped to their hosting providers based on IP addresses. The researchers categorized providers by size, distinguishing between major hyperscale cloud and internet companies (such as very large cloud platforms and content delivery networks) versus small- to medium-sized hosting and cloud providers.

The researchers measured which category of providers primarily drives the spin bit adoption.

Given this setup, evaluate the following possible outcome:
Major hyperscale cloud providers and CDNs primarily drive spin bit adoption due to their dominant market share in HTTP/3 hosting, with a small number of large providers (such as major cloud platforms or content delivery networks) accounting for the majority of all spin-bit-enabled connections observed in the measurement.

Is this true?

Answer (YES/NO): NO